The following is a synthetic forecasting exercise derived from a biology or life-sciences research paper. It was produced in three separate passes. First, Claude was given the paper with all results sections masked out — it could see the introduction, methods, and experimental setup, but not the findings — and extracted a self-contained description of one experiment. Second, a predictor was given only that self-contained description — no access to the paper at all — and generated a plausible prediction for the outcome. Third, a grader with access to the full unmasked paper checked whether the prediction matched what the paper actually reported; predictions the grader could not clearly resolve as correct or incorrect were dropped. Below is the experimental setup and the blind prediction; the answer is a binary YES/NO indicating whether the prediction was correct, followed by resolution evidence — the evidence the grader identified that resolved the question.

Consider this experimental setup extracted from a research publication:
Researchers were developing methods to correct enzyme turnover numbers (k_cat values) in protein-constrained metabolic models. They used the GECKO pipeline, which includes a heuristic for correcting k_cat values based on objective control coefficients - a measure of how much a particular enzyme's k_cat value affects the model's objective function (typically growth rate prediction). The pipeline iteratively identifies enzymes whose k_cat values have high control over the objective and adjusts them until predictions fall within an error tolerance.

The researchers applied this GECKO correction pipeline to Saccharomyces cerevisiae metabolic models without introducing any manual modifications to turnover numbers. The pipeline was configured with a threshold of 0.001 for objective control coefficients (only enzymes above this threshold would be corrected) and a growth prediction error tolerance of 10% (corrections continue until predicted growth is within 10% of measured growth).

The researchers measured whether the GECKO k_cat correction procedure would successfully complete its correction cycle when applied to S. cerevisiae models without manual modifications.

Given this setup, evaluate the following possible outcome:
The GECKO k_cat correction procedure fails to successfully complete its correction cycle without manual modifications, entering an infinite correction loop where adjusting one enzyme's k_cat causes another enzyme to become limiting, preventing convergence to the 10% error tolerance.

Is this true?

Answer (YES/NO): NO